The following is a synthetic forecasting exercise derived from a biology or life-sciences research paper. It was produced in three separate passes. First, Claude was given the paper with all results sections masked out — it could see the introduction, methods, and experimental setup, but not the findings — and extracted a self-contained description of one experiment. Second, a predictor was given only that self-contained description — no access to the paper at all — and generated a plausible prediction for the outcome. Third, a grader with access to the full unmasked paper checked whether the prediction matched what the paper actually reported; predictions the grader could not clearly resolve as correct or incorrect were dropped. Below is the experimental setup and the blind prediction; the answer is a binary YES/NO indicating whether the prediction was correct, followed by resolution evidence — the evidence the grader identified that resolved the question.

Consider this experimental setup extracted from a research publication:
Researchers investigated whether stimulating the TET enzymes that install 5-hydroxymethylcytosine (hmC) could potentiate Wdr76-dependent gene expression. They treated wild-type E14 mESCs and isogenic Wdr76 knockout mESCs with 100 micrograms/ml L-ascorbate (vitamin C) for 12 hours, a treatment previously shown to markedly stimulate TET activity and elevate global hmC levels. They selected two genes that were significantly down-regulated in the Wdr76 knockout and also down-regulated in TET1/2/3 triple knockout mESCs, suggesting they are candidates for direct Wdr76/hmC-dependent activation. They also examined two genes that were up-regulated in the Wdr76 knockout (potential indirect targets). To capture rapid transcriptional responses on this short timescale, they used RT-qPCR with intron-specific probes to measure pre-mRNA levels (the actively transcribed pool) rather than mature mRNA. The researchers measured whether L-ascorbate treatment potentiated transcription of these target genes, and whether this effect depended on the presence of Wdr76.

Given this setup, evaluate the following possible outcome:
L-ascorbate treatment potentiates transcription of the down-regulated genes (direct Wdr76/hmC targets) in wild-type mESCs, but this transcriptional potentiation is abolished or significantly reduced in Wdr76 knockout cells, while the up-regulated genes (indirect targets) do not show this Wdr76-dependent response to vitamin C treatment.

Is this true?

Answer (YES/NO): YES